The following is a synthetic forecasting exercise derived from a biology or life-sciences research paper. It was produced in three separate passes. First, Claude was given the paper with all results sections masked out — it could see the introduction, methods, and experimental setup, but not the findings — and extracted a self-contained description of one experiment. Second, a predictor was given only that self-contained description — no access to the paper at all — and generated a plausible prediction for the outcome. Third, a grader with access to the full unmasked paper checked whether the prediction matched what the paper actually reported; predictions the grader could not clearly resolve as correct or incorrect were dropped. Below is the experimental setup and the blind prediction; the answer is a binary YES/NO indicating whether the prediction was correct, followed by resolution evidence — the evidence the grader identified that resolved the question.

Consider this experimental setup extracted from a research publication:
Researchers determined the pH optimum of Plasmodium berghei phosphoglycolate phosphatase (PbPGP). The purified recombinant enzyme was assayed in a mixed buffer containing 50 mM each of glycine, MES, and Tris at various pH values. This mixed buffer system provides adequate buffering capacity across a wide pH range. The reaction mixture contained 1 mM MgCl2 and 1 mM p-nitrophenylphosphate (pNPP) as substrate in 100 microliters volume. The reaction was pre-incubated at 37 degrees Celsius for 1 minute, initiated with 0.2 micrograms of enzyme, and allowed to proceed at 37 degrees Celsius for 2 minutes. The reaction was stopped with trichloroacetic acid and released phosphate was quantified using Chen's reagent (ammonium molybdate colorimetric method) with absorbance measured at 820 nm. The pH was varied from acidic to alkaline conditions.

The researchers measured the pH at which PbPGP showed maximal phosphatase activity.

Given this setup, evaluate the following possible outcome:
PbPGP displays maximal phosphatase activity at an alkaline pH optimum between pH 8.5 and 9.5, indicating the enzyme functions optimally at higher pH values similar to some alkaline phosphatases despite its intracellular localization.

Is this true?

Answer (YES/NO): NO